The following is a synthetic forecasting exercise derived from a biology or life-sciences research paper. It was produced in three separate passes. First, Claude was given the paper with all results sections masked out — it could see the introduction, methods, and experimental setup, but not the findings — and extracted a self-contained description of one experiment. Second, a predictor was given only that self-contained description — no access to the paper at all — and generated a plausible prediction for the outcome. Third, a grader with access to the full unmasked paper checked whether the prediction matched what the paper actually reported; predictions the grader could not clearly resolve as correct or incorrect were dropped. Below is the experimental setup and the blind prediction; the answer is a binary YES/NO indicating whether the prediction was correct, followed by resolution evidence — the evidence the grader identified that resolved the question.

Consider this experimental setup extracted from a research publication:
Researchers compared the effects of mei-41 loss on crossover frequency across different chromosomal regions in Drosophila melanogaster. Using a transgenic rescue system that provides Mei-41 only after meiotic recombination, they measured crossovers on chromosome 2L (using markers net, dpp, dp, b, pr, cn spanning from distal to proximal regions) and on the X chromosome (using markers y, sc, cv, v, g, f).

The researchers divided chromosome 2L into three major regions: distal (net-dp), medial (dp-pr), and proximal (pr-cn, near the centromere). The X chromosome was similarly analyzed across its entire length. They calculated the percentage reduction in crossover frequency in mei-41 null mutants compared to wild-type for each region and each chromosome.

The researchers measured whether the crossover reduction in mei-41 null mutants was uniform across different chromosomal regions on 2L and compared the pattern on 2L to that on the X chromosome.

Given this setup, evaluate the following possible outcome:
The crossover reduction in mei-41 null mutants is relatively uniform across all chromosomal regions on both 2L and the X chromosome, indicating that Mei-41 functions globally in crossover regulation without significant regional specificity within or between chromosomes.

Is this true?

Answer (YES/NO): NO